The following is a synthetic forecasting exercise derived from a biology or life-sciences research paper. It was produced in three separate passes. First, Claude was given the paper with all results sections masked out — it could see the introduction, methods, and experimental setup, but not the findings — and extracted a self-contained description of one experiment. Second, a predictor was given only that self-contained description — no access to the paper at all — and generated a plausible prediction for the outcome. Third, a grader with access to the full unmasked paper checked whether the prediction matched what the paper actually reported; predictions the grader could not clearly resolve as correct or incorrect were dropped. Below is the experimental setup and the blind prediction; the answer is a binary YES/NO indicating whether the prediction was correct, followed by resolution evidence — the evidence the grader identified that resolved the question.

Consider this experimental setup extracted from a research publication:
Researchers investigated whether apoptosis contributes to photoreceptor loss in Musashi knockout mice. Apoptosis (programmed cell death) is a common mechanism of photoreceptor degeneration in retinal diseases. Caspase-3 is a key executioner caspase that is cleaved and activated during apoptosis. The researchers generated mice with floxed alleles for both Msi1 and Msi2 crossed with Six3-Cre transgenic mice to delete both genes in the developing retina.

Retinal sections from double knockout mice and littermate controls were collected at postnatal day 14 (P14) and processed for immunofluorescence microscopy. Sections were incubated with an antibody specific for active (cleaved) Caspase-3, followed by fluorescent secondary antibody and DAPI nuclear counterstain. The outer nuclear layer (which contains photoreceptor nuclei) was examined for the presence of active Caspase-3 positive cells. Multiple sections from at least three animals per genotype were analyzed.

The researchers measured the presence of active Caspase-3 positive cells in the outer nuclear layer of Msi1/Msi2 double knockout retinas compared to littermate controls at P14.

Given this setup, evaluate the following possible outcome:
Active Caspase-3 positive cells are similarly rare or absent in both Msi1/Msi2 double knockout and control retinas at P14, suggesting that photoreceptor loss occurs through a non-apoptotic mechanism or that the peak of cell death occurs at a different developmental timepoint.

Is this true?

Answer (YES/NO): YES